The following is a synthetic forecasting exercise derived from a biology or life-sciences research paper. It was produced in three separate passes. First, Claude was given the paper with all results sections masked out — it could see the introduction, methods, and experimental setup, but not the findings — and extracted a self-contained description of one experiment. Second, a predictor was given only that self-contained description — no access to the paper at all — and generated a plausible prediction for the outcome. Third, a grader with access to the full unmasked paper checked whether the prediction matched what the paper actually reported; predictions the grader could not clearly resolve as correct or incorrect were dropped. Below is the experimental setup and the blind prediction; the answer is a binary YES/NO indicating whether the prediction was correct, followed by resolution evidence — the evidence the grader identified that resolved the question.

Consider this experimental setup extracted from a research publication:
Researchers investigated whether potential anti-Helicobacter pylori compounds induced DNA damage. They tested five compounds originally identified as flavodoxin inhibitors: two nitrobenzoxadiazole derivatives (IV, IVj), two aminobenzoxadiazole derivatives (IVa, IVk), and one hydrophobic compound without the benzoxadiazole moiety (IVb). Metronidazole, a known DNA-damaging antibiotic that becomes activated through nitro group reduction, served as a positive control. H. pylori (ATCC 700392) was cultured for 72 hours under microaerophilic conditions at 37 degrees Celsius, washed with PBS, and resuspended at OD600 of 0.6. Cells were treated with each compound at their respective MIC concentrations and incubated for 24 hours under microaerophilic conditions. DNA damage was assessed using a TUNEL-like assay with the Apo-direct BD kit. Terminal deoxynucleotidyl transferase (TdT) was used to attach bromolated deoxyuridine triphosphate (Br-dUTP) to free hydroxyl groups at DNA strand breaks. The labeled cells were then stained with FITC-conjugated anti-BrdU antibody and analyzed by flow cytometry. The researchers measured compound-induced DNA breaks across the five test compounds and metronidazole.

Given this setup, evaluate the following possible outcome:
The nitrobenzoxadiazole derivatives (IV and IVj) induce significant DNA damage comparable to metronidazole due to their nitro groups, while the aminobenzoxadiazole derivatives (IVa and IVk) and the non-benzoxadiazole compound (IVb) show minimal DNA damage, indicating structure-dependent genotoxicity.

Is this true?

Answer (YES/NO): NO